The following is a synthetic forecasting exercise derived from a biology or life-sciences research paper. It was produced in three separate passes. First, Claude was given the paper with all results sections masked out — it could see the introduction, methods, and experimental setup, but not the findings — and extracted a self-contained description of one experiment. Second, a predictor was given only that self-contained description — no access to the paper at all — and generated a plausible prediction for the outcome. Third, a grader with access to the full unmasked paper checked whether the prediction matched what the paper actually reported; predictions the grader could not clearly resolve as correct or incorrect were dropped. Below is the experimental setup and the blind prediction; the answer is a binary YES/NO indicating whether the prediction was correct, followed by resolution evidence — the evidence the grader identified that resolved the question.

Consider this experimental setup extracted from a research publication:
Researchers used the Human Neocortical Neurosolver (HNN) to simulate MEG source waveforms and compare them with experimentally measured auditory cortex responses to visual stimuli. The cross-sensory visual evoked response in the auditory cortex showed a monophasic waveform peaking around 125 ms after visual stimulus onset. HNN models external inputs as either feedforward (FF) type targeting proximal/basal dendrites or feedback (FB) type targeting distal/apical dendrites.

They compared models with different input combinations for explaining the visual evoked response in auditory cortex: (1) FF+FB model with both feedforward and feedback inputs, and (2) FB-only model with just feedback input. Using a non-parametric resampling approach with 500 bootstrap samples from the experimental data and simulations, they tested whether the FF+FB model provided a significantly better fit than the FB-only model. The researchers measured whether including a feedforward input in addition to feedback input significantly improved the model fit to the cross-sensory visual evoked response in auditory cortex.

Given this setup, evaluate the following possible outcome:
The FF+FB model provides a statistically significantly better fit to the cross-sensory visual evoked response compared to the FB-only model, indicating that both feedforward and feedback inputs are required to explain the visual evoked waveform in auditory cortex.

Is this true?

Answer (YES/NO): NO